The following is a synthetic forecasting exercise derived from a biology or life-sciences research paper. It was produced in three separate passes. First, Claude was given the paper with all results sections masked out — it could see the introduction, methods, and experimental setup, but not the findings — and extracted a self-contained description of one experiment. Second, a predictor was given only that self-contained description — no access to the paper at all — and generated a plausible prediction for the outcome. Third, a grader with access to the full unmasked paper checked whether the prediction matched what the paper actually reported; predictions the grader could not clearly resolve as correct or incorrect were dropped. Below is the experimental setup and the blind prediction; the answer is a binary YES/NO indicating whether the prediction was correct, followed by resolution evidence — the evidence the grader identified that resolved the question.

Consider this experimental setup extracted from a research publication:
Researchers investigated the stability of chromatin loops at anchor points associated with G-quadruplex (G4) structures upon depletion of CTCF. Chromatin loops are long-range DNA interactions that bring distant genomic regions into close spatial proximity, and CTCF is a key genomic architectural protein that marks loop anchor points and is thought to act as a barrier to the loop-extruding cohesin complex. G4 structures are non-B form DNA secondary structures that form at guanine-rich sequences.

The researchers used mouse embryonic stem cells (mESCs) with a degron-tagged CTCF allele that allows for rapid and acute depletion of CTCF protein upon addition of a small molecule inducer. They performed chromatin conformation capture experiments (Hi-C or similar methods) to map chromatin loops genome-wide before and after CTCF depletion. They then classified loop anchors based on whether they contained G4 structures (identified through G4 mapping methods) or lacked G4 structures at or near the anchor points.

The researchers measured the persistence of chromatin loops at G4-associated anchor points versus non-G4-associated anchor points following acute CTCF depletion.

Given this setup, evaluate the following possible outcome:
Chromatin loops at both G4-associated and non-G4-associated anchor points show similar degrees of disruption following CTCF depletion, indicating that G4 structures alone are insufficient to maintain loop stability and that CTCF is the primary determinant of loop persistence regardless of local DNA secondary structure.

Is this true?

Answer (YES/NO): NO